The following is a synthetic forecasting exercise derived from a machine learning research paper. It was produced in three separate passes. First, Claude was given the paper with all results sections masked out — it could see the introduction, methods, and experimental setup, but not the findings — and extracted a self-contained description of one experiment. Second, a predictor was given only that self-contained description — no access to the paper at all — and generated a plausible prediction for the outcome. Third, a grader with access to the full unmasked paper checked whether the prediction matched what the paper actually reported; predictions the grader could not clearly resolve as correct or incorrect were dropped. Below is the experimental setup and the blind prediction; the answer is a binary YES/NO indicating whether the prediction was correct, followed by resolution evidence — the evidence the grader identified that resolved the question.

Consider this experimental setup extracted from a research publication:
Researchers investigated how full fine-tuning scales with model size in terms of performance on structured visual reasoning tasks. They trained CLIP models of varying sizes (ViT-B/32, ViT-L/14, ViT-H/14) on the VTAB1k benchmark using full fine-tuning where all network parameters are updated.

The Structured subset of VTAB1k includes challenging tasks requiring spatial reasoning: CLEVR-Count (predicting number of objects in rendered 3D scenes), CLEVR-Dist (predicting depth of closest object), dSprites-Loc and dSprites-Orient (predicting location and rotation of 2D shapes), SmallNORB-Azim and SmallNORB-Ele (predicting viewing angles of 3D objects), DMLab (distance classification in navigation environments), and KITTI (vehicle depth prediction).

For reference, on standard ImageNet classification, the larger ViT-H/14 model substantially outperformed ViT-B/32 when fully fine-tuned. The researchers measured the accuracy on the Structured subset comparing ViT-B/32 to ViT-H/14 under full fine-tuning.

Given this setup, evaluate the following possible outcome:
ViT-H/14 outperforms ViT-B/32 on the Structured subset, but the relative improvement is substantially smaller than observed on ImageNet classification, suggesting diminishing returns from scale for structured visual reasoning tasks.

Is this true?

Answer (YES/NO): NO